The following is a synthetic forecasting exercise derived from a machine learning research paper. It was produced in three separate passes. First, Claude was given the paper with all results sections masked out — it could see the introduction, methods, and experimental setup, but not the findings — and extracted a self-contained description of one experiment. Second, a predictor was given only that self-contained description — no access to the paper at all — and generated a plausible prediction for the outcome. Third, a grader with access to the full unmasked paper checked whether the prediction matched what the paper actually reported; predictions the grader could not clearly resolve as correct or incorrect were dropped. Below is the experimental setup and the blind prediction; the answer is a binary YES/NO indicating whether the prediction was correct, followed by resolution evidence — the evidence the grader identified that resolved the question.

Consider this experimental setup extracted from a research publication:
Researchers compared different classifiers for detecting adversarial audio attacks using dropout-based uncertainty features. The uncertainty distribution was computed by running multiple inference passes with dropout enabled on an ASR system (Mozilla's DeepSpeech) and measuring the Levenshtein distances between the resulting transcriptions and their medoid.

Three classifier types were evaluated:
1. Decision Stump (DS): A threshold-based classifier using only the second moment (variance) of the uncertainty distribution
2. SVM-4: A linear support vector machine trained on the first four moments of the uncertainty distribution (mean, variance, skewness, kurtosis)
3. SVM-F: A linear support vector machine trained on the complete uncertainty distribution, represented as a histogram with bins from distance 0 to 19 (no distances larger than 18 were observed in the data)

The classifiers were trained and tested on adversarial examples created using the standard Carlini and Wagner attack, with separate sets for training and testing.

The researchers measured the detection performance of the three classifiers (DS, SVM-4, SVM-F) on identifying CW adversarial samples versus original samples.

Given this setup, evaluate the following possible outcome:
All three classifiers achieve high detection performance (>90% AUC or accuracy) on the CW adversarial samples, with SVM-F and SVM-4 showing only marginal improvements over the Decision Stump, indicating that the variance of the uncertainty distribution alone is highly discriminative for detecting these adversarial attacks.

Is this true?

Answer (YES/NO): NO